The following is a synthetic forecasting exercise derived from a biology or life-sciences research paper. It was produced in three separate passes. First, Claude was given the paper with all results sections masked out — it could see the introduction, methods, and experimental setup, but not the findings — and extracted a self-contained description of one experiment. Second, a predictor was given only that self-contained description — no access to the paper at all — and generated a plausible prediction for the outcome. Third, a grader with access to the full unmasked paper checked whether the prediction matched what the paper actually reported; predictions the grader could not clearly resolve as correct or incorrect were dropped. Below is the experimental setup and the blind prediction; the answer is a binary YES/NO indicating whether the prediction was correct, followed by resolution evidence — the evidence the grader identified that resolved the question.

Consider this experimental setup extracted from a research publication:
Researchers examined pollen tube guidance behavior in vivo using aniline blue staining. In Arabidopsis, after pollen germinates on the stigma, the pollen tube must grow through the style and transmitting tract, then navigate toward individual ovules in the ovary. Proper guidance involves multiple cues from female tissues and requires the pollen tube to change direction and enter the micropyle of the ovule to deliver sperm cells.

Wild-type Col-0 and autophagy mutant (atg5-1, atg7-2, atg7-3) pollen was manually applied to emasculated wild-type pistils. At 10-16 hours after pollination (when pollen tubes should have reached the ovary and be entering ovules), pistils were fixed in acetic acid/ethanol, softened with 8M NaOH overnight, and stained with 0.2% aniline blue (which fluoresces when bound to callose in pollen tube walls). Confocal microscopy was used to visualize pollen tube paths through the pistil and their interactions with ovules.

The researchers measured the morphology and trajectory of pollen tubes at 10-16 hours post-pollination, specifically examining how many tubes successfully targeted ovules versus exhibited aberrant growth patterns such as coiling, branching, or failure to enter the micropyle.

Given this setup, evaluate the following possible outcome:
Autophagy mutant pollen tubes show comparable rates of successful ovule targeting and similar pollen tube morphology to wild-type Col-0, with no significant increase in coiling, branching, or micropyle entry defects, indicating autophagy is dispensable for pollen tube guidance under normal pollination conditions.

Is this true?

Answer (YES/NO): NO